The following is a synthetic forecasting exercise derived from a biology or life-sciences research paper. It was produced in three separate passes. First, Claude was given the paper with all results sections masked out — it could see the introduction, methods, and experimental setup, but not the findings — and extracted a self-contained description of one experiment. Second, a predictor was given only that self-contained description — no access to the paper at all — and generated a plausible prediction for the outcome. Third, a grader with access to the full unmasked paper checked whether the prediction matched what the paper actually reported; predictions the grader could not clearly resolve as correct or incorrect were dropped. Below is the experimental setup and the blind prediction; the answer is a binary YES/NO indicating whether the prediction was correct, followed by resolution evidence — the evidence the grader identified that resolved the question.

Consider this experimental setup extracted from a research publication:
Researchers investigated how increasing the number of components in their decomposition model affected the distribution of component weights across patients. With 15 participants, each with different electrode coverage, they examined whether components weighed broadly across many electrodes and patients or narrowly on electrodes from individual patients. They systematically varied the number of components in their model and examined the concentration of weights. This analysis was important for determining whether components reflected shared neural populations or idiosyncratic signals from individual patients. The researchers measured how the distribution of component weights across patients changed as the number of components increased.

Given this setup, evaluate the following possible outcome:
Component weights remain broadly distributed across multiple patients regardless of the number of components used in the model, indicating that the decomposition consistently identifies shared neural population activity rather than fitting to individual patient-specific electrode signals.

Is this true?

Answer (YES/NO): NO